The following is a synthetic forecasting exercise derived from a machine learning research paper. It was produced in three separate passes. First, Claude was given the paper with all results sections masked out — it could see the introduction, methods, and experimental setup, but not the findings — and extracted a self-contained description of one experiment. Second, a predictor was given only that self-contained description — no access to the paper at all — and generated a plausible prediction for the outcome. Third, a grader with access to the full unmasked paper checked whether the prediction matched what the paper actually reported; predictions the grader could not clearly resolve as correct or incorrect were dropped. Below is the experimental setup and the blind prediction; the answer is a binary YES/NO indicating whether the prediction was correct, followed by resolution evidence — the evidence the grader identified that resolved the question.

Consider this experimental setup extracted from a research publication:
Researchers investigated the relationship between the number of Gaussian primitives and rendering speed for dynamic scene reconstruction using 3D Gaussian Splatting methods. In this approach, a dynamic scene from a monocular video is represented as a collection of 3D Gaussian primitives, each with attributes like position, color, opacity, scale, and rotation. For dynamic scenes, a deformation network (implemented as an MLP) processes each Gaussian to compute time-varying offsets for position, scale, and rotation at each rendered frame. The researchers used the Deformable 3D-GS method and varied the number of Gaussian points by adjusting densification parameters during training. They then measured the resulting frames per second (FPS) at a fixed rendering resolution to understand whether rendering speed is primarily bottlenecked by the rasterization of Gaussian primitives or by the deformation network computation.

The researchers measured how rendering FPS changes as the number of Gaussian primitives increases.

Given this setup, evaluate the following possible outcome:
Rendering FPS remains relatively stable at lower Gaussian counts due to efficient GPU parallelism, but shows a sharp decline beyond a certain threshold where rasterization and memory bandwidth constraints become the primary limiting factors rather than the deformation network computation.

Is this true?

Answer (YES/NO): NO